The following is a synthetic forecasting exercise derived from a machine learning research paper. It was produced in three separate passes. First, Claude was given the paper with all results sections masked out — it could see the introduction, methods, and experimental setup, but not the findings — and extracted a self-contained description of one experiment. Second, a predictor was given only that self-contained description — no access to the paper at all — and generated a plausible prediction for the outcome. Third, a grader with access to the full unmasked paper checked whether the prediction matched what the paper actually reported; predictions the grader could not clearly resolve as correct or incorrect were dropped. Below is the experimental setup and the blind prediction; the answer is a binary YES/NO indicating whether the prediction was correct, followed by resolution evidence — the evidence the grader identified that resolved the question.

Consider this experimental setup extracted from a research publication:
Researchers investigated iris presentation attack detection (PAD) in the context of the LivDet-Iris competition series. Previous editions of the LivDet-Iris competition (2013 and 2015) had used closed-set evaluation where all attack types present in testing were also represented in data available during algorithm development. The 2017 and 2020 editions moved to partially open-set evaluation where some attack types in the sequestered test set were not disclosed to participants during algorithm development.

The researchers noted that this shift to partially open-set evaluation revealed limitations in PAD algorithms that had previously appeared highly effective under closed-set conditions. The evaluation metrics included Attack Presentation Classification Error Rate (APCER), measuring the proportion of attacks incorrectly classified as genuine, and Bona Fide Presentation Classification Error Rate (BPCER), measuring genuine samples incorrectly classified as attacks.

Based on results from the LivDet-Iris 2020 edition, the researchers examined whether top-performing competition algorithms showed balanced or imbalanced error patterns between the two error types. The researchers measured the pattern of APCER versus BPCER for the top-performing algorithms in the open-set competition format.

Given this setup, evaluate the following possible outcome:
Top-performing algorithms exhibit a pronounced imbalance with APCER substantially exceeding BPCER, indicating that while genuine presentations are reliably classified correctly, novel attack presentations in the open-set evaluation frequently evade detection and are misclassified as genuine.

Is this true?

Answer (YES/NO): YES